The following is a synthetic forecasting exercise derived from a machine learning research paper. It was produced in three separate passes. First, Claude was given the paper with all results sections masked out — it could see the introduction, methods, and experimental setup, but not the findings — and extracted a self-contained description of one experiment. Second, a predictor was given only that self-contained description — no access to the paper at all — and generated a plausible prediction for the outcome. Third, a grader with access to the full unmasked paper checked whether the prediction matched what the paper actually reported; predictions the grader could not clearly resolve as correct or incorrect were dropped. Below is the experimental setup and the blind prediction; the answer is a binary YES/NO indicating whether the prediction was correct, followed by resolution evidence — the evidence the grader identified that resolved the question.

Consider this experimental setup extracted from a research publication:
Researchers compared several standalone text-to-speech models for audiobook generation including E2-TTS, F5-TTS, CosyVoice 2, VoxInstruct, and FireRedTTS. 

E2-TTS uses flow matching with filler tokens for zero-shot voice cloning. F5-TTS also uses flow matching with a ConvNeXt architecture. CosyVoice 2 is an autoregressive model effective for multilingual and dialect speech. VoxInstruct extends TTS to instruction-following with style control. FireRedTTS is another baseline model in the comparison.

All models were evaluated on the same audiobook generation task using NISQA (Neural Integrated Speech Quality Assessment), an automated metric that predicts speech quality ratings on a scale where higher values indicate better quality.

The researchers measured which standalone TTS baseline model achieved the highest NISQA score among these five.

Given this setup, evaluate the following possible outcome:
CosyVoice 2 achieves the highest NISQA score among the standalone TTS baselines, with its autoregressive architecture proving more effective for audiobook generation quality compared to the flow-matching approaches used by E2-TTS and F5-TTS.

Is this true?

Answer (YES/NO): NO